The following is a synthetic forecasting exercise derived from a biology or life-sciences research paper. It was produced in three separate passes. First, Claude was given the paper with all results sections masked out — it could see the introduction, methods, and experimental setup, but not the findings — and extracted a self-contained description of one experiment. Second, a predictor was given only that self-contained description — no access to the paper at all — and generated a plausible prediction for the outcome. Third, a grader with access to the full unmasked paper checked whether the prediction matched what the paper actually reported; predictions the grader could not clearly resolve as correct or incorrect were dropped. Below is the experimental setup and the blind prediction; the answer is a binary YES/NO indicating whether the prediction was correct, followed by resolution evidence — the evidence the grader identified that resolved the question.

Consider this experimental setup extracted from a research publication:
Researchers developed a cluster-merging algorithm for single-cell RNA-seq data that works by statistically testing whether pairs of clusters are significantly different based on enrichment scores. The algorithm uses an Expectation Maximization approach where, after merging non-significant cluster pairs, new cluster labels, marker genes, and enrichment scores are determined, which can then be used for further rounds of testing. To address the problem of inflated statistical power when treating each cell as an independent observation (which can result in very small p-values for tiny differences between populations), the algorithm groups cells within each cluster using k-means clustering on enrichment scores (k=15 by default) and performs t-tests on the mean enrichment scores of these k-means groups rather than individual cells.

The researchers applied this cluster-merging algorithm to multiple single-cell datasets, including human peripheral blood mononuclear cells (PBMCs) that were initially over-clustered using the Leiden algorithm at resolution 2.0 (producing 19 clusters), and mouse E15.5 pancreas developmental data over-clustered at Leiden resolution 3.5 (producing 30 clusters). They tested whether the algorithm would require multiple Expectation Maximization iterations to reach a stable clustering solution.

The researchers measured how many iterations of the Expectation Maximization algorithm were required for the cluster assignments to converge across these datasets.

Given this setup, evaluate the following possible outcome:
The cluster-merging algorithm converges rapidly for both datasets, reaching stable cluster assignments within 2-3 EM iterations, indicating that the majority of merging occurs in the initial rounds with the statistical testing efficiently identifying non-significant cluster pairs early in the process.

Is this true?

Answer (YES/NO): NO